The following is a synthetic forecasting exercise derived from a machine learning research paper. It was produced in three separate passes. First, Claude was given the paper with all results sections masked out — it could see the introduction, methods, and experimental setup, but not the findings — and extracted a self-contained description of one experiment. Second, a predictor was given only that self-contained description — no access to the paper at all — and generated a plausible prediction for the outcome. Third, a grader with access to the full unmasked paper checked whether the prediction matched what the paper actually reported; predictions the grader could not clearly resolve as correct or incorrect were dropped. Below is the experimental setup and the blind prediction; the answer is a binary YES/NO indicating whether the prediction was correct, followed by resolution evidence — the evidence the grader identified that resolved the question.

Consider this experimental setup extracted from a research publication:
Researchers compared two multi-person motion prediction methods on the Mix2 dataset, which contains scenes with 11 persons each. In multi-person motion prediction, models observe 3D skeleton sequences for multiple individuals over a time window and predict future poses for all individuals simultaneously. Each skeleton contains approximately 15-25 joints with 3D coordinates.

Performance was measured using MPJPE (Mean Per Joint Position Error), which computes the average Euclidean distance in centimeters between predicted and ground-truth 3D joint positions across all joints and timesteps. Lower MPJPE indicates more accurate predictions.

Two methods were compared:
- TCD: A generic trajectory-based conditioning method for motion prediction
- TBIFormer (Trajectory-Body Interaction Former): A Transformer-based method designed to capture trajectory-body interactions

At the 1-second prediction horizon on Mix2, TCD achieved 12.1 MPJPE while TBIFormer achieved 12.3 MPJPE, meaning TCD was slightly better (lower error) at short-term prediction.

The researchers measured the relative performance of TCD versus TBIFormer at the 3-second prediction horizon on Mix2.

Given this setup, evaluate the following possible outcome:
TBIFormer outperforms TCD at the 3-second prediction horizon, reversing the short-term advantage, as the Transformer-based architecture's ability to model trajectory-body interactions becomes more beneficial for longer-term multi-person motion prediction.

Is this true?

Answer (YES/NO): YES